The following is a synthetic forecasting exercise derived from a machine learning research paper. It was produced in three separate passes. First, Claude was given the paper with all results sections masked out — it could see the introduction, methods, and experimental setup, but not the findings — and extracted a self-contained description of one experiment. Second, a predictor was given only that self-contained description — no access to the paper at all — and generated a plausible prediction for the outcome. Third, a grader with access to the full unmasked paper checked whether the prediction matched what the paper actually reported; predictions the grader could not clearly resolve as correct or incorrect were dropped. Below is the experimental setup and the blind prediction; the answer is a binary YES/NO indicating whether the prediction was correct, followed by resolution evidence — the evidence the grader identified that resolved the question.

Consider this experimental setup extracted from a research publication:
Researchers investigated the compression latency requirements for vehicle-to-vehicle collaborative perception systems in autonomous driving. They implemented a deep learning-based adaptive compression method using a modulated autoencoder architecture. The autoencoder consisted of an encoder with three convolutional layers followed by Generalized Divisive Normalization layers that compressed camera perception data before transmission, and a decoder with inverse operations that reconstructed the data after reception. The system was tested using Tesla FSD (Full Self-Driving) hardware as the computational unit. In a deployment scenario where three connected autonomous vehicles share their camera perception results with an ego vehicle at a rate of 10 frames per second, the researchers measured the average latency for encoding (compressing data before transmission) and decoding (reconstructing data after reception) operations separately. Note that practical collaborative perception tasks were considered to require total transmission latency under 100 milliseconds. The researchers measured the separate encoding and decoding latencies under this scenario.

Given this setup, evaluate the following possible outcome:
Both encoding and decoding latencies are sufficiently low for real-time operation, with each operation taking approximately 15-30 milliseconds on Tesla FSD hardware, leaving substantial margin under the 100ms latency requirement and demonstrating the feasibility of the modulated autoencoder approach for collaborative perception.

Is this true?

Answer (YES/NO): NO